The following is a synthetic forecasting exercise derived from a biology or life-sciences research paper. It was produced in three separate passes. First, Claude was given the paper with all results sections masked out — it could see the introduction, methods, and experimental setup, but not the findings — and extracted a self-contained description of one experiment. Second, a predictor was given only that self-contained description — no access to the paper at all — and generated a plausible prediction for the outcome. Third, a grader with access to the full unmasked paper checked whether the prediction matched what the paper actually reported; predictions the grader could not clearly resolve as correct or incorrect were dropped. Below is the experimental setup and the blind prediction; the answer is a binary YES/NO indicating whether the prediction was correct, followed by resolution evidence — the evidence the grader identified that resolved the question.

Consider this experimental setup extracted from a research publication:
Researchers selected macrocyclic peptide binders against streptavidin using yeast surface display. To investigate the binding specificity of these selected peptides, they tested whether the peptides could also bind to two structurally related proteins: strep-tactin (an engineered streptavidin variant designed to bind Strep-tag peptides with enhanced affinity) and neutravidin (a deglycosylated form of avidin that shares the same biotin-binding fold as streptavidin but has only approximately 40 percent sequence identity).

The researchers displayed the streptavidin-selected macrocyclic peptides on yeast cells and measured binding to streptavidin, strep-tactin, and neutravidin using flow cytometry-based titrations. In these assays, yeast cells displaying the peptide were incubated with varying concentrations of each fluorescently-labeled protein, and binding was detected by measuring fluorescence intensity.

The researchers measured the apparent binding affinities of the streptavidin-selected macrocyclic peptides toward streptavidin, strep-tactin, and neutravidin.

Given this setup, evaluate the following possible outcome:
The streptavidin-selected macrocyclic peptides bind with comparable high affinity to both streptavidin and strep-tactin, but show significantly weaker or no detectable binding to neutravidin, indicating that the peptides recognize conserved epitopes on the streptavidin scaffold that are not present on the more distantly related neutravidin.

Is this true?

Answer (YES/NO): YES